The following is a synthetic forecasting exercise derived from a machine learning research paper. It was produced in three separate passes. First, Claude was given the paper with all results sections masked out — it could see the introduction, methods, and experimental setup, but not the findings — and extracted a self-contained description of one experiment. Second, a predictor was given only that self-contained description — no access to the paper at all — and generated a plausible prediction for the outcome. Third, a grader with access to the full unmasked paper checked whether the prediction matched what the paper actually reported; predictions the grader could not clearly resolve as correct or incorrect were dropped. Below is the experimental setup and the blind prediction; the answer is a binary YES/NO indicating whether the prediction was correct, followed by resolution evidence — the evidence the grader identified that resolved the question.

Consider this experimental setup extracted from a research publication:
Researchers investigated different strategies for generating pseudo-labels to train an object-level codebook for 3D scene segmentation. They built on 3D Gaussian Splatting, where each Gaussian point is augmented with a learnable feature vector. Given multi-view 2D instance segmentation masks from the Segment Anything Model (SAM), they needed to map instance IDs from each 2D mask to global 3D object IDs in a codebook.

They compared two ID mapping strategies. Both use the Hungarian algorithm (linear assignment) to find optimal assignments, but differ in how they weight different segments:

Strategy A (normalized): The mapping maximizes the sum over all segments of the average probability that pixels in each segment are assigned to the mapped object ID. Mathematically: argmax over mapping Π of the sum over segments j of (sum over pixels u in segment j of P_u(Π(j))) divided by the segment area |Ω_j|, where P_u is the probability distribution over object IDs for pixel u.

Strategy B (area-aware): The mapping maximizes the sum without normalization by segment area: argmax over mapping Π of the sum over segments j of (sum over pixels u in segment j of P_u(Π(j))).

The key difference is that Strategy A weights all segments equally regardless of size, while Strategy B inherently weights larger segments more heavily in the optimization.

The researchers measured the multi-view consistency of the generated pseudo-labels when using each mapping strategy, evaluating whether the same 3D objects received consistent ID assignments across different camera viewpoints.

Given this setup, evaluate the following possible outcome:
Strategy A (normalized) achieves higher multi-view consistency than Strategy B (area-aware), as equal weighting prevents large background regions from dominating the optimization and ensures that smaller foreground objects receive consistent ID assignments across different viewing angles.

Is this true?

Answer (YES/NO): NO